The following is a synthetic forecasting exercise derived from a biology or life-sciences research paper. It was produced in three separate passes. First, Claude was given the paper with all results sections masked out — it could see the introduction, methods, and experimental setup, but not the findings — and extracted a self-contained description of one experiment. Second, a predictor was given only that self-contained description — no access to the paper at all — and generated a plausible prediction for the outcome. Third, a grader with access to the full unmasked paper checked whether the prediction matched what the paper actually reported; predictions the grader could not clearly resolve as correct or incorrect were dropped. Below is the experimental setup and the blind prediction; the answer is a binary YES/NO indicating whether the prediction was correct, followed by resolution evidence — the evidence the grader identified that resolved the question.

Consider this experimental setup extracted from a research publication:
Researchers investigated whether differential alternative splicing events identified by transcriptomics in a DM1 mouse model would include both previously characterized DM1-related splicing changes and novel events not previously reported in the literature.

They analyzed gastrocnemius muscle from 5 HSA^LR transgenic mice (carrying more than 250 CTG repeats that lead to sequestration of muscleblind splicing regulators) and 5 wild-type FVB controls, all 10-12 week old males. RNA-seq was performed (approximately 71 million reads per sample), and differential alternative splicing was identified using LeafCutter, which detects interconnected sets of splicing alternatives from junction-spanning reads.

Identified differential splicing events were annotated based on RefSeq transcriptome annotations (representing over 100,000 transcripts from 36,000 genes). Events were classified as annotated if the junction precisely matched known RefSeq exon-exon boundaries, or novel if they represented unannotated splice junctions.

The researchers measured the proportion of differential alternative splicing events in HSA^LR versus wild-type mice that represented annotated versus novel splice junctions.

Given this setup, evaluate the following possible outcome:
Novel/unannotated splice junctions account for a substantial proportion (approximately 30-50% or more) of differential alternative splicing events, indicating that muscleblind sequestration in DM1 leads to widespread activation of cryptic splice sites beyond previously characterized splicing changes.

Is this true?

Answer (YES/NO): YES